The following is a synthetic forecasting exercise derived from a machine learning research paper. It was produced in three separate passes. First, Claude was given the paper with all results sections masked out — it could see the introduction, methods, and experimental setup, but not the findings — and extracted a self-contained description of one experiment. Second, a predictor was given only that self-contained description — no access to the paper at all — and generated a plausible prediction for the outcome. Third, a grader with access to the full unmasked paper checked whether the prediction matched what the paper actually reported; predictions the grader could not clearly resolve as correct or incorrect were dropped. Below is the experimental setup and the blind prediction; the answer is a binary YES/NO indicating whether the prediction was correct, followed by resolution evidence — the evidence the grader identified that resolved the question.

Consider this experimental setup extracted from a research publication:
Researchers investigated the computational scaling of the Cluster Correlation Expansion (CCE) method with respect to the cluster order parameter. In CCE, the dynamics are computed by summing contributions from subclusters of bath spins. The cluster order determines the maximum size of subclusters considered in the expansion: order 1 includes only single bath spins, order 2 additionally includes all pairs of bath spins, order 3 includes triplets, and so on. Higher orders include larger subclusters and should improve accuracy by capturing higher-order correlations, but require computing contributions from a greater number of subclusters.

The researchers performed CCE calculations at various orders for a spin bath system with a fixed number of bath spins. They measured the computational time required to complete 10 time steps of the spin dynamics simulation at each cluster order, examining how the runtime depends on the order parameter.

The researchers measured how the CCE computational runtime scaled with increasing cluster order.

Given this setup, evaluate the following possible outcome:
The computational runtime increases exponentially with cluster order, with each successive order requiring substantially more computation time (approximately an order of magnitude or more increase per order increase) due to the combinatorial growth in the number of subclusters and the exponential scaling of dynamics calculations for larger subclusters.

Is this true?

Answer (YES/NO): YES